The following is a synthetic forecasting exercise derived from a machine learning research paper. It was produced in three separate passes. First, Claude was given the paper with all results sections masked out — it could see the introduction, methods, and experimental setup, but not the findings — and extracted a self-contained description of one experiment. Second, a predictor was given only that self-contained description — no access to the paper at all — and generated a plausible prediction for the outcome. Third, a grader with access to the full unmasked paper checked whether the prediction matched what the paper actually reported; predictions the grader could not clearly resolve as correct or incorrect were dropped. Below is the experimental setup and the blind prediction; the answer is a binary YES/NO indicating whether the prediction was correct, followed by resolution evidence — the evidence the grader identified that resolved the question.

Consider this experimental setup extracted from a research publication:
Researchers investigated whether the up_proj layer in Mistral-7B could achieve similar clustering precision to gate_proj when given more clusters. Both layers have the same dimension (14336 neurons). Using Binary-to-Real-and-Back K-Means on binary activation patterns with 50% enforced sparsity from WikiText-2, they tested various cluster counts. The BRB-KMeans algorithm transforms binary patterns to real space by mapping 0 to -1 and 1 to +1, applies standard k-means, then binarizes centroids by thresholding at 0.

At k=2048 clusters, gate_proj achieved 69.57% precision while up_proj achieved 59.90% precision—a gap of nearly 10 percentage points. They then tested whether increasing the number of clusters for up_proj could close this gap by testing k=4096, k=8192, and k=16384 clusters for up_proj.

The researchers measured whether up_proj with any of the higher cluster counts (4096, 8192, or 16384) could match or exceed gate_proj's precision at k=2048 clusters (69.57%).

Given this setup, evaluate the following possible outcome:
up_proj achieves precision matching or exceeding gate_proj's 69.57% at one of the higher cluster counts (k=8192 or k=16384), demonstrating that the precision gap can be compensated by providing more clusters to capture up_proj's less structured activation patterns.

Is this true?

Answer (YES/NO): YES